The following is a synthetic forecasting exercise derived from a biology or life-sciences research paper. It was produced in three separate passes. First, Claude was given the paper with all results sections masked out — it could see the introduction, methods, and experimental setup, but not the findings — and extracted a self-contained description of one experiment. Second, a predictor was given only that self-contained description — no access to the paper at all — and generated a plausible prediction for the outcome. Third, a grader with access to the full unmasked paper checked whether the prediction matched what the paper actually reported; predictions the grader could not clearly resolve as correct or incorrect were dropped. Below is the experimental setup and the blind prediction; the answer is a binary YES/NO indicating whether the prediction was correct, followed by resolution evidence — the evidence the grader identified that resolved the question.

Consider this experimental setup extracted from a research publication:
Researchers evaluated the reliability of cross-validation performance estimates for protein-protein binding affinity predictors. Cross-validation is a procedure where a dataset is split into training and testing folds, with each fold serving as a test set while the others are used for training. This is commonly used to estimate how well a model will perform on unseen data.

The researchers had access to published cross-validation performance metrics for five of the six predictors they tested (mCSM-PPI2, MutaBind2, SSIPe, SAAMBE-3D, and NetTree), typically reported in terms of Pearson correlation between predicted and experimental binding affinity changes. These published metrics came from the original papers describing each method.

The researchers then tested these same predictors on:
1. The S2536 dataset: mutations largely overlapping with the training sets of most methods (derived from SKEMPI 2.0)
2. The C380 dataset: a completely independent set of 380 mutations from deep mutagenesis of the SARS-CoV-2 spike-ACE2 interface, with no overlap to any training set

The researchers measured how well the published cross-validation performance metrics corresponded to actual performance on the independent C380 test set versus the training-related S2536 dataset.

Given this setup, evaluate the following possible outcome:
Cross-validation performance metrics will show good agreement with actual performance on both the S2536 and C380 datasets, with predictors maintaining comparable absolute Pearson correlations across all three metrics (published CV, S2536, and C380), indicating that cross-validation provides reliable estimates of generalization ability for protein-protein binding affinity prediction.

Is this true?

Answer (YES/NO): NO